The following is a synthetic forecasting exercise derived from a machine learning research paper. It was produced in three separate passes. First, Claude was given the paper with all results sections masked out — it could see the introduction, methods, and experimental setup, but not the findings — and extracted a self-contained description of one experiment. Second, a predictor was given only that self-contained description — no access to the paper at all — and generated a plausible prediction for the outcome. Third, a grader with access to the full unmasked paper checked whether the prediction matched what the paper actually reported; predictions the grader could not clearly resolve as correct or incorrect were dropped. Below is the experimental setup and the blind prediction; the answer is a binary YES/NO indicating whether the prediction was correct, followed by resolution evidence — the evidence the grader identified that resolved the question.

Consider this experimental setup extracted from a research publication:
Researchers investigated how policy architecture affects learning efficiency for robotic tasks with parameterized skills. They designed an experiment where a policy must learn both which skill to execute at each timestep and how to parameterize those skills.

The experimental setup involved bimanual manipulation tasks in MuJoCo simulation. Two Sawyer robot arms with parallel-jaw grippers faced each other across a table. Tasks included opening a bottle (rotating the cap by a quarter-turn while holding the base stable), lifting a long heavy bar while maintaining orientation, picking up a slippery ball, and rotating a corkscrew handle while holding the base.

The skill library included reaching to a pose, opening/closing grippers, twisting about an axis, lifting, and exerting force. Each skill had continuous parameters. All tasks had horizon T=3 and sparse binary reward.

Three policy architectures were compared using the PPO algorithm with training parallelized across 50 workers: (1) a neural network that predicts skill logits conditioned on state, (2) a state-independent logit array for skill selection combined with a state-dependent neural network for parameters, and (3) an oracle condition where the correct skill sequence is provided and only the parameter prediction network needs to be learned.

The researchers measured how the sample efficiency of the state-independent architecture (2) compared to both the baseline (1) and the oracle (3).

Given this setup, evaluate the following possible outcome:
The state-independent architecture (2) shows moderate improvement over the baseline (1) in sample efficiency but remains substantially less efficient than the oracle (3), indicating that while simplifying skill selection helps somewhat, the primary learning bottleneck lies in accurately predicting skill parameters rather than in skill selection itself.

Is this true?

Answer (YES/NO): NO